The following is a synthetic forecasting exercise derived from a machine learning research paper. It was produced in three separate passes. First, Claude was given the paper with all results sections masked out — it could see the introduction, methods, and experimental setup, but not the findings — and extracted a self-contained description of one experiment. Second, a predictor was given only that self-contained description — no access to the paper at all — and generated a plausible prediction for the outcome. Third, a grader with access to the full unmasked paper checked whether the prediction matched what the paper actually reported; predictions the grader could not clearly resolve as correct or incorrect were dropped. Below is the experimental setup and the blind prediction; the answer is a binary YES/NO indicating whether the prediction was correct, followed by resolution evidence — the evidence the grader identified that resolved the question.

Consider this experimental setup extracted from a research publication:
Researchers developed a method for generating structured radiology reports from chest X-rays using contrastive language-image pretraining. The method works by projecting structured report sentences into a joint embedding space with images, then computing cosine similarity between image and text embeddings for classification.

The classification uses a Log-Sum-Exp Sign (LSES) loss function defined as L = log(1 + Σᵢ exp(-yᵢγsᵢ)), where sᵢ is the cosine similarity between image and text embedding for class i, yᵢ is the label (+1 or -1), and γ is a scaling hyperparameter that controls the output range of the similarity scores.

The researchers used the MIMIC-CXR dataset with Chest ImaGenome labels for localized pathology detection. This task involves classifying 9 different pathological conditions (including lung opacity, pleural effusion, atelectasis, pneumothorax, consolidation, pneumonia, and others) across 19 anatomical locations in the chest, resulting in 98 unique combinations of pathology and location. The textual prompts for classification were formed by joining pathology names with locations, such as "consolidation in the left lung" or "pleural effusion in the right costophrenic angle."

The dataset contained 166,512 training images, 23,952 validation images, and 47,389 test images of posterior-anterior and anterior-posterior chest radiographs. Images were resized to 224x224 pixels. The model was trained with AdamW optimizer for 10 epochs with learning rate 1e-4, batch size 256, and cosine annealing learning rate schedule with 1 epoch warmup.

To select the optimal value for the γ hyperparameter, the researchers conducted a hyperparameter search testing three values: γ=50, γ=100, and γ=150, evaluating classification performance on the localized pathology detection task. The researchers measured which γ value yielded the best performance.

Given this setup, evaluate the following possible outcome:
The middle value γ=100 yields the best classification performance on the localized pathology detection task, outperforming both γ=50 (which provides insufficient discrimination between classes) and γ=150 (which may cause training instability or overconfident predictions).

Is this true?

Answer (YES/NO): NO